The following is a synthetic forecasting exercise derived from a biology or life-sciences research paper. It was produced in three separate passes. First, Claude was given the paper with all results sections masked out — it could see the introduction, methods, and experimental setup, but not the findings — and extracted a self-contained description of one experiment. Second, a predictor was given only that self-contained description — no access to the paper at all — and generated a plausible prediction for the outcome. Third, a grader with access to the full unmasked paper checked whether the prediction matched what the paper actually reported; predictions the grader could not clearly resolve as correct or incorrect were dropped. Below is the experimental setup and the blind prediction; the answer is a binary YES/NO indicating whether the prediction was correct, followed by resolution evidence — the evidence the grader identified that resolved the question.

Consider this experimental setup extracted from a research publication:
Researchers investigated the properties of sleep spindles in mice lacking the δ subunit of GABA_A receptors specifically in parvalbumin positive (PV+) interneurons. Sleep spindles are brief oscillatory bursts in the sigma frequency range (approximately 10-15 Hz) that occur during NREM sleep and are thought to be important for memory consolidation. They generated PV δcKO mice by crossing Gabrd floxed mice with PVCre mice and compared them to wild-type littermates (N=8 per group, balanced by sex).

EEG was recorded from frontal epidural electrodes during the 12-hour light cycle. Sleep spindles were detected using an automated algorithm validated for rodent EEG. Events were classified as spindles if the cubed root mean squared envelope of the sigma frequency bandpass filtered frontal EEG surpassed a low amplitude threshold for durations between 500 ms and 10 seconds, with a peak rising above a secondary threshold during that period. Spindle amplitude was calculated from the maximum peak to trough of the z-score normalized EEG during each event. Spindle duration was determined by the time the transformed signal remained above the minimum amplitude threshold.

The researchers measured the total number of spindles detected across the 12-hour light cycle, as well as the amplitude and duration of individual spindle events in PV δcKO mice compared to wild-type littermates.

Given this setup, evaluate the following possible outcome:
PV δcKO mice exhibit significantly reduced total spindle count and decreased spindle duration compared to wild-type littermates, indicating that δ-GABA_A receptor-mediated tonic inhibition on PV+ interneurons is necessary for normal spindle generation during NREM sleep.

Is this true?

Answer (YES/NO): NO